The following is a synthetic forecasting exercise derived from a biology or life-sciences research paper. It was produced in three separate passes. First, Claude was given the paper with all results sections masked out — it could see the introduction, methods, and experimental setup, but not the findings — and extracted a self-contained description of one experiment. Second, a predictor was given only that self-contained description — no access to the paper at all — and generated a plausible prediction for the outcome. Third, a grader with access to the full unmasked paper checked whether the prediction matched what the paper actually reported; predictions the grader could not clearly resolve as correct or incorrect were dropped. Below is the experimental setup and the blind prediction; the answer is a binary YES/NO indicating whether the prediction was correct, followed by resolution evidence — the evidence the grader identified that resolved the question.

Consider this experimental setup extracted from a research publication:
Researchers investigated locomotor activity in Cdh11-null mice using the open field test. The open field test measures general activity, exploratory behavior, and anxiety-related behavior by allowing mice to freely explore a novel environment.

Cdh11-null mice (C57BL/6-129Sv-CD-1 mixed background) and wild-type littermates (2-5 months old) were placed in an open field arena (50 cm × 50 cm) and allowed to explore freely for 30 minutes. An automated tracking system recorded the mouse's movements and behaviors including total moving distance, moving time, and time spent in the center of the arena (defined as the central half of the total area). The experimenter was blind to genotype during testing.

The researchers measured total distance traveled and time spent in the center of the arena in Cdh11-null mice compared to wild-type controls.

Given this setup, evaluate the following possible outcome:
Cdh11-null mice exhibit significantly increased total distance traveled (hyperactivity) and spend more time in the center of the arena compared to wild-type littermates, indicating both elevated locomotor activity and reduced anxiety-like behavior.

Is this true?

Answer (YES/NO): NO